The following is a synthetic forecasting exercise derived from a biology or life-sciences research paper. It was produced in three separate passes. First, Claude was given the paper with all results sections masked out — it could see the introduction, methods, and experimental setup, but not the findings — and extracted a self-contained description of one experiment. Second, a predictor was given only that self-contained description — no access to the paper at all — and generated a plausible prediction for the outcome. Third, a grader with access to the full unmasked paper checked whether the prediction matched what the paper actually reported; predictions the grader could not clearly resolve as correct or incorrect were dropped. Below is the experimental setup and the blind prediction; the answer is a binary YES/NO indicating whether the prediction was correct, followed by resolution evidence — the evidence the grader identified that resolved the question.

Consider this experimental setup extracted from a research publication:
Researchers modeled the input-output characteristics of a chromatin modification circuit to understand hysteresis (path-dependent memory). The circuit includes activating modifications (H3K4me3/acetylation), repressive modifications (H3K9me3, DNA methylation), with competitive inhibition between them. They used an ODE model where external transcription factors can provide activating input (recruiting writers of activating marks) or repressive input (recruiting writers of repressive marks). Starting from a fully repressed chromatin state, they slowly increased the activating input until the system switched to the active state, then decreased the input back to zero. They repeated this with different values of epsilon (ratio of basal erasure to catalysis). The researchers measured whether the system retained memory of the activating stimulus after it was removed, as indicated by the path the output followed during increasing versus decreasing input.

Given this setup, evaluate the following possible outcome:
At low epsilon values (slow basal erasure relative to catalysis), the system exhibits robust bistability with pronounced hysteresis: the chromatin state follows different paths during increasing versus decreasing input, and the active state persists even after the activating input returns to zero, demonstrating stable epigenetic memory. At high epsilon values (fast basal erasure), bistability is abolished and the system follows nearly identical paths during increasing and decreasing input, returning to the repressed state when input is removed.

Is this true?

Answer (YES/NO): YES